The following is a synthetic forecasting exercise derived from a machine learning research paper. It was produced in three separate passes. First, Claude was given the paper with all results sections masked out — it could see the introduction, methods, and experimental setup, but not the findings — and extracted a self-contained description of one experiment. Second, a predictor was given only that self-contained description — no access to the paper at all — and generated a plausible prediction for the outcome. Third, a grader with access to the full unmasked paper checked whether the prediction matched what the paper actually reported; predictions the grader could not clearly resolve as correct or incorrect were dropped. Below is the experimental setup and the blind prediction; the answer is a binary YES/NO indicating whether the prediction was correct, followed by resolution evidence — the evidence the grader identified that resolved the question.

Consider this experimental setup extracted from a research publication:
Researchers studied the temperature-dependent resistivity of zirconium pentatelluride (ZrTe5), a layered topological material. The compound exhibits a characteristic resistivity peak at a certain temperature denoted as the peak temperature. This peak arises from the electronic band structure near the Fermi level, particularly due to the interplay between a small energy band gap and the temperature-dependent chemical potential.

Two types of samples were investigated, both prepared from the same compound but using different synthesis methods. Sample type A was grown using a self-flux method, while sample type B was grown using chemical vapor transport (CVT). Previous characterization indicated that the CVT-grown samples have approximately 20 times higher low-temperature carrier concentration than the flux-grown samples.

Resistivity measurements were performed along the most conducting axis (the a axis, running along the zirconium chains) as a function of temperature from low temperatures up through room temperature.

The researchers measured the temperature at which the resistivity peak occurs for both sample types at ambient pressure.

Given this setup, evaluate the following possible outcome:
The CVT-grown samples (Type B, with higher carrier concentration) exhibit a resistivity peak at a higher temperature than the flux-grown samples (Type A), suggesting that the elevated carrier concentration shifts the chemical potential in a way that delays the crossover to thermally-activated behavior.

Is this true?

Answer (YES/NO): YES